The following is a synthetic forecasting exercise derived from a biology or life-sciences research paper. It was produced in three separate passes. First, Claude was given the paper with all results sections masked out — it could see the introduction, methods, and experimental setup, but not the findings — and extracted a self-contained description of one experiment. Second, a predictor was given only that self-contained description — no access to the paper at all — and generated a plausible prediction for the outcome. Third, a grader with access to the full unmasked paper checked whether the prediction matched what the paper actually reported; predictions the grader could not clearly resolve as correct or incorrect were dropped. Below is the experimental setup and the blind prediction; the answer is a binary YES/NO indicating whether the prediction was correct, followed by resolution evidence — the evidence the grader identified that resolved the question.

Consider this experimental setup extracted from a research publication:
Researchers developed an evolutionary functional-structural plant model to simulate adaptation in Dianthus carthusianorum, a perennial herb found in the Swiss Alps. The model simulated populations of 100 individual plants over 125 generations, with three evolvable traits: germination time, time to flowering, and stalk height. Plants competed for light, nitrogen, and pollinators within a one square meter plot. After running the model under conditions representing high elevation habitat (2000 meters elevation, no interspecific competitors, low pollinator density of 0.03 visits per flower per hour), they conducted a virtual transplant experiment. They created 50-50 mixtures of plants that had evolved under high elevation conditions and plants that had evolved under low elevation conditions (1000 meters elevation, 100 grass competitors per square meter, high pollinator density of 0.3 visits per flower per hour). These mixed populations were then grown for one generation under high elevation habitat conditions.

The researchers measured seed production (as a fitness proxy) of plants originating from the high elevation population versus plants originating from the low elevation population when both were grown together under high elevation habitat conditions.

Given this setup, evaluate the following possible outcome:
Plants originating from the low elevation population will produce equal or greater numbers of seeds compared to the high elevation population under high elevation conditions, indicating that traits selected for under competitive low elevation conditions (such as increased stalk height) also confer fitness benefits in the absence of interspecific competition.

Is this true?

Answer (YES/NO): NO